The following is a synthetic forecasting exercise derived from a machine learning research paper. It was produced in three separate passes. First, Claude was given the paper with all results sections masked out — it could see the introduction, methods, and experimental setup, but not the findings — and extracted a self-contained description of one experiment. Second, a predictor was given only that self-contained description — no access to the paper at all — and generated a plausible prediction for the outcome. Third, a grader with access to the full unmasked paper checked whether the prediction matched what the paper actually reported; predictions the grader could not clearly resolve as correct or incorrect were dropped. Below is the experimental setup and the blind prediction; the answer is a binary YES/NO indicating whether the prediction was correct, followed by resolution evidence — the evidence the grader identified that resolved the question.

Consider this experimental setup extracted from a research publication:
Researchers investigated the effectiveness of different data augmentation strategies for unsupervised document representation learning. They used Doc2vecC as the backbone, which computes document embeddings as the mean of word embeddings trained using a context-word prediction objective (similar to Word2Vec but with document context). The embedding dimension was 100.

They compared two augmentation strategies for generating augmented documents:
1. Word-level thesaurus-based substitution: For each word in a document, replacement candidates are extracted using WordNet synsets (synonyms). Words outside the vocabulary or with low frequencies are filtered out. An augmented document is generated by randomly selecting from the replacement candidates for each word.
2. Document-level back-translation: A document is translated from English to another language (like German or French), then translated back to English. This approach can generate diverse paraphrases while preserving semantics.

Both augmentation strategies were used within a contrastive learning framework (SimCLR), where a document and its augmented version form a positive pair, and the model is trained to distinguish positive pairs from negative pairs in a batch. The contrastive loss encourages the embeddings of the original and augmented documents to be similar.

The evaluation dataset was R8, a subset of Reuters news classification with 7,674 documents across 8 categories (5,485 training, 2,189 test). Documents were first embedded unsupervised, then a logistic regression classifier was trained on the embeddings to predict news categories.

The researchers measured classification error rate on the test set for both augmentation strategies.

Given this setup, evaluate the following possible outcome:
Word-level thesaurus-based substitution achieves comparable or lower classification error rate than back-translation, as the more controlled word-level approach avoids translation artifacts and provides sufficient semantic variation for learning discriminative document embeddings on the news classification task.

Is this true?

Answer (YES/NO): YES